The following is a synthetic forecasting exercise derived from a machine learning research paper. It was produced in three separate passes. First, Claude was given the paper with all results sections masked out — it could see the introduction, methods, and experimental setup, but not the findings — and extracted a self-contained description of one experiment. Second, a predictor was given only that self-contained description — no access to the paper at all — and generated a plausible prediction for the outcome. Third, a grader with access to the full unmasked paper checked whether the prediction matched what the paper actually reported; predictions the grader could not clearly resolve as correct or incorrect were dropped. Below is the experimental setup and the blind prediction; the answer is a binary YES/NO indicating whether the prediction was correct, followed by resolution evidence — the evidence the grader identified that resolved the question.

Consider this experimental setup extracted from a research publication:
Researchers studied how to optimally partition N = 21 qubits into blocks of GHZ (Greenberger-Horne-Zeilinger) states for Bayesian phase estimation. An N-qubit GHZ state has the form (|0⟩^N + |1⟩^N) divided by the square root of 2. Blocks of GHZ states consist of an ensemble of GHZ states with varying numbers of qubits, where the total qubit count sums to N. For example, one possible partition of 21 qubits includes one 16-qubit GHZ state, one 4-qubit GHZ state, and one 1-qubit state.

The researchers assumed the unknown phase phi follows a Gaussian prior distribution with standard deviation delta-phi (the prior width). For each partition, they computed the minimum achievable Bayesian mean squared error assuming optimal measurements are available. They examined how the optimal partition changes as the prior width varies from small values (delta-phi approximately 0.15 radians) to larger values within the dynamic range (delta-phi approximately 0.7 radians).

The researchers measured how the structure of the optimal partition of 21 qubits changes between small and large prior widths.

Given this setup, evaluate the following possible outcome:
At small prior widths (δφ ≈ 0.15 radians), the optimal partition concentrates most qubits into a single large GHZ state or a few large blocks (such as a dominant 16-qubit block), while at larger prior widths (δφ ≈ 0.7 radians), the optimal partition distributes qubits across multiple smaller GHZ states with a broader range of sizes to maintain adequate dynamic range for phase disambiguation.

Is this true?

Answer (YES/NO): YES